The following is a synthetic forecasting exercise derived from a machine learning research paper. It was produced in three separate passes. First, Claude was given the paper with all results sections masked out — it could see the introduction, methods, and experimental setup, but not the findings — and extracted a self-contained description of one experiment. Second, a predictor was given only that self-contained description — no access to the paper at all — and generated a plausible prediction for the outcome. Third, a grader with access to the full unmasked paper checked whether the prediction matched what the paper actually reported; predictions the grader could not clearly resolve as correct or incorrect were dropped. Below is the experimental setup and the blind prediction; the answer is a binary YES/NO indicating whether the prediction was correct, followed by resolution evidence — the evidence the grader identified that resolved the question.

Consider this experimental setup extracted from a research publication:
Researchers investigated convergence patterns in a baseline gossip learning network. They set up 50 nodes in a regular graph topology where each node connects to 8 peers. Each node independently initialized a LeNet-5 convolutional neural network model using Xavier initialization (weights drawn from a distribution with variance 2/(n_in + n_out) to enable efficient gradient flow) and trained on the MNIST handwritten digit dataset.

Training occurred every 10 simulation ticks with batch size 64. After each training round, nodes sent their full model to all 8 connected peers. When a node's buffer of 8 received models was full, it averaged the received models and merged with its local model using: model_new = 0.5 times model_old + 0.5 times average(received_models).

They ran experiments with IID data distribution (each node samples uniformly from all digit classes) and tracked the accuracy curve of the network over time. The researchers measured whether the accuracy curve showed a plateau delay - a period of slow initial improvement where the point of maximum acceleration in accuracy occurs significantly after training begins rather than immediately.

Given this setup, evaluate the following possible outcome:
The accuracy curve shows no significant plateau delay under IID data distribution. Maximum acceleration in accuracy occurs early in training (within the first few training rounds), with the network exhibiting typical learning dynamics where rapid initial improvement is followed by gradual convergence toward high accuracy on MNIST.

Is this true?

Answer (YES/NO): NO